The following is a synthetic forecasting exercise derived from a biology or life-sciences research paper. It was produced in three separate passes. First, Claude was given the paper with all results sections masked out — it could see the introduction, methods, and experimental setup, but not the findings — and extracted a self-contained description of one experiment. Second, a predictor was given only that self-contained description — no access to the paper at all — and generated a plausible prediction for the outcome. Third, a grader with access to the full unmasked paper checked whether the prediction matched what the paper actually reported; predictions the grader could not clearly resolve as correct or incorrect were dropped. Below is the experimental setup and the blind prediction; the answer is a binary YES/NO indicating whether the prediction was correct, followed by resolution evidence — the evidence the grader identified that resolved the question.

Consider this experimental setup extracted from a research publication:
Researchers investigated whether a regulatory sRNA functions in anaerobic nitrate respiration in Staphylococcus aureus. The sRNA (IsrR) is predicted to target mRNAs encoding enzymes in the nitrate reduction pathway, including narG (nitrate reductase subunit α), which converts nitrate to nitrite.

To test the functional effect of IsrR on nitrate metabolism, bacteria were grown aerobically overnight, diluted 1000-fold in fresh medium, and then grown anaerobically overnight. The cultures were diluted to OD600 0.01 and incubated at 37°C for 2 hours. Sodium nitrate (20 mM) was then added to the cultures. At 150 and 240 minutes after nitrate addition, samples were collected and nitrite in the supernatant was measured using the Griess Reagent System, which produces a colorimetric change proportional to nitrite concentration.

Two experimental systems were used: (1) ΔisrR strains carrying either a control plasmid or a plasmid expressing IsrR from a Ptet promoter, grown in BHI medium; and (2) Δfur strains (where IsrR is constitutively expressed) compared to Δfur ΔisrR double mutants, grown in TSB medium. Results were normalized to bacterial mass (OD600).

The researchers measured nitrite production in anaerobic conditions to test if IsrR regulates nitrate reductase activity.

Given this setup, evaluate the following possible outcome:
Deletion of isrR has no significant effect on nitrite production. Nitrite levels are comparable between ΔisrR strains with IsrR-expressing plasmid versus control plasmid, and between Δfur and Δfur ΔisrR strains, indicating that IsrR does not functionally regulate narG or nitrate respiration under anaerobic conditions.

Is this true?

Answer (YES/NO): NO